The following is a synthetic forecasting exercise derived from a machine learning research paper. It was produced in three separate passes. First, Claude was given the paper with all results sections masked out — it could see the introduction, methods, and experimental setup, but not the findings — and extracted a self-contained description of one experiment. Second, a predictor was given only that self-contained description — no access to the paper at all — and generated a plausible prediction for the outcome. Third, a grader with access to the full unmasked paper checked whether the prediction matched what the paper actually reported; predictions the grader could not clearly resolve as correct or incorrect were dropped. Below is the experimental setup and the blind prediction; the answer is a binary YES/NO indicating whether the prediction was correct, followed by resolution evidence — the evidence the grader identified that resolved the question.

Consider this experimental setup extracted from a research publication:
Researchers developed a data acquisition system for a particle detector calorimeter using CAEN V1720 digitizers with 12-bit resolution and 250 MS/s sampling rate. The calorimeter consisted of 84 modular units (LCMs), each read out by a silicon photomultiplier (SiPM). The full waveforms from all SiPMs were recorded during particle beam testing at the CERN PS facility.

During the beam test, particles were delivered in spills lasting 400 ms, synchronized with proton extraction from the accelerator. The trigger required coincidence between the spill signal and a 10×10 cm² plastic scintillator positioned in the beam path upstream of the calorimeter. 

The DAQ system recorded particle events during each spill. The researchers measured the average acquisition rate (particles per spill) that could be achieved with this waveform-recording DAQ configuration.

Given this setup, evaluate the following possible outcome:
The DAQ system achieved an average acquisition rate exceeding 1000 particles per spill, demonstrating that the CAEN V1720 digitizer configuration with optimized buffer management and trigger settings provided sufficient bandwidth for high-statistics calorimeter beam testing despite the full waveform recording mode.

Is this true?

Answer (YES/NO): NO